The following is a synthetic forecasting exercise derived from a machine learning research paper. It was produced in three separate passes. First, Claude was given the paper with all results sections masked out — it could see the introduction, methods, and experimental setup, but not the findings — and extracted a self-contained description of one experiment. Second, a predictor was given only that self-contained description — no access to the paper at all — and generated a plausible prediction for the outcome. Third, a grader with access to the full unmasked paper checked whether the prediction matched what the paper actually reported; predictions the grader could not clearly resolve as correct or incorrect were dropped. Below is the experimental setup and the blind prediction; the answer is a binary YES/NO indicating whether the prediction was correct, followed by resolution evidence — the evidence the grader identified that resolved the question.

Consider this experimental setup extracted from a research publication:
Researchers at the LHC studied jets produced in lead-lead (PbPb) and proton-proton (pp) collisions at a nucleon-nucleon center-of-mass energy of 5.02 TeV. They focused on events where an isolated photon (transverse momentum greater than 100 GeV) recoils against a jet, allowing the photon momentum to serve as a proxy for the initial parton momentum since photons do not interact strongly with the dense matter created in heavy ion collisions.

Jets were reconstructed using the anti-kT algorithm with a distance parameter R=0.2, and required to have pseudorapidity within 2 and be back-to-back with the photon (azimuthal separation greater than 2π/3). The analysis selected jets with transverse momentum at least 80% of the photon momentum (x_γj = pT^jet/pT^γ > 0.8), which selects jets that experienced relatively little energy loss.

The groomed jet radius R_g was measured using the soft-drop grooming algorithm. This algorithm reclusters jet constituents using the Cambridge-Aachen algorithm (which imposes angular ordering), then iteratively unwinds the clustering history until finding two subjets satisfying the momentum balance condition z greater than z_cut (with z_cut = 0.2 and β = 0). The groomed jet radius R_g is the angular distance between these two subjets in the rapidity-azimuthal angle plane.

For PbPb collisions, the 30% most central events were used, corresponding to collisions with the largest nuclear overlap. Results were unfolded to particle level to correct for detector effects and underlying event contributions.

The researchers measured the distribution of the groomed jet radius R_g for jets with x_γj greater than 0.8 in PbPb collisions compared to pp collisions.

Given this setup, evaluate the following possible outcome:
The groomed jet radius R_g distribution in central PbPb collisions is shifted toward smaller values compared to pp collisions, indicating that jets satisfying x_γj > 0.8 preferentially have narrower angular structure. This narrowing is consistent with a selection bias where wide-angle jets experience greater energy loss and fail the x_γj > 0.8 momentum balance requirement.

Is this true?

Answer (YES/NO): YES